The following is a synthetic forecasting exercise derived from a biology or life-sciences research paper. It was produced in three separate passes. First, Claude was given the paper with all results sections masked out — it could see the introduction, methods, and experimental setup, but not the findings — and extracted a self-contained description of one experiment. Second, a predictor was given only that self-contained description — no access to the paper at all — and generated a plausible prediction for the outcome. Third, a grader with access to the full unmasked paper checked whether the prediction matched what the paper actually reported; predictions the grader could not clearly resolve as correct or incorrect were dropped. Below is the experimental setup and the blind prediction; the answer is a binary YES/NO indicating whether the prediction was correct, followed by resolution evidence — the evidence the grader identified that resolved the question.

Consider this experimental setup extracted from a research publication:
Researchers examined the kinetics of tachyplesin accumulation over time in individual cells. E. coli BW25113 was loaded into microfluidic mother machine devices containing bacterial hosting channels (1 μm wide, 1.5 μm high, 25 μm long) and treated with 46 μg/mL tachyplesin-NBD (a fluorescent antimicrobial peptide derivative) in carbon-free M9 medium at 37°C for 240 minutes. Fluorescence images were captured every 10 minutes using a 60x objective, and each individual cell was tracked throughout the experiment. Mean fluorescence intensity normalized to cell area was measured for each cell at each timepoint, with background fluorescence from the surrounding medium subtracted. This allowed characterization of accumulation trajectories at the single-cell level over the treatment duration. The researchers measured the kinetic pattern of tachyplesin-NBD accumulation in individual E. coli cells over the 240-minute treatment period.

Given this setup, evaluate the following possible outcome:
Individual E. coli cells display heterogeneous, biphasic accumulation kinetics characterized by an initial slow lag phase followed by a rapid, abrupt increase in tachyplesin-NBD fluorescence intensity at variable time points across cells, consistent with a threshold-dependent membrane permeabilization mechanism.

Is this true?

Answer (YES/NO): NO